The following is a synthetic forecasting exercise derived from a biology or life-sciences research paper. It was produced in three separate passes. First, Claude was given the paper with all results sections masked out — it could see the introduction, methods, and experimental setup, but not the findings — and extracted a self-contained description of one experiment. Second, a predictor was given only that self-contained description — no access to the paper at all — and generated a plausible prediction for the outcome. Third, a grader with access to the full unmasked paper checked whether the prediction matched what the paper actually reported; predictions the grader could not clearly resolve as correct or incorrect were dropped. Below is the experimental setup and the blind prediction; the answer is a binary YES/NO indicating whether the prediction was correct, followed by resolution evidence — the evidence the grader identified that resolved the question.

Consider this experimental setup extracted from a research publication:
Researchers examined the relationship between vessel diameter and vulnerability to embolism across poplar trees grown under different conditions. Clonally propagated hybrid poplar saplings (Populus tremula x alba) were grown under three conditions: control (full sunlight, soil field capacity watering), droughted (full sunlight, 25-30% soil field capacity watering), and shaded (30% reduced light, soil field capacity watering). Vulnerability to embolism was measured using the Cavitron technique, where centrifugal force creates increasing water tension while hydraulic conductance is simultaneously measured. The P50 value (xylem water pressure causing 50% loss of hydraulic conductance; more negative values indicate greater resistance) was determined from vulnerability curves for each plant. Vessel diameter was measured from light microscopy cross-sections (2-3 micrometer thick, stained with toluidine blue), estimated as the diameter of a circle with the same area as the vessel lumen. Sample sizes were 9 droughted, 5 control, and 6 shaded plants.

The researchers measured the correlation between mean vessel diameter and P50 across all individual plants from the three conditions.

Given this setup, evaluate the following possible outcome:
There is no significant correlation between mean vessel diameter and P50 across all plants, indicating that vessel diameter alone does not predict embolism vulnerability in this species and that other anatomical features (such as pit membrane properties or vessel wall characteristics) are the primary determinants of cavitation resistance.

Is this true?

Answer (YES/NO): NO